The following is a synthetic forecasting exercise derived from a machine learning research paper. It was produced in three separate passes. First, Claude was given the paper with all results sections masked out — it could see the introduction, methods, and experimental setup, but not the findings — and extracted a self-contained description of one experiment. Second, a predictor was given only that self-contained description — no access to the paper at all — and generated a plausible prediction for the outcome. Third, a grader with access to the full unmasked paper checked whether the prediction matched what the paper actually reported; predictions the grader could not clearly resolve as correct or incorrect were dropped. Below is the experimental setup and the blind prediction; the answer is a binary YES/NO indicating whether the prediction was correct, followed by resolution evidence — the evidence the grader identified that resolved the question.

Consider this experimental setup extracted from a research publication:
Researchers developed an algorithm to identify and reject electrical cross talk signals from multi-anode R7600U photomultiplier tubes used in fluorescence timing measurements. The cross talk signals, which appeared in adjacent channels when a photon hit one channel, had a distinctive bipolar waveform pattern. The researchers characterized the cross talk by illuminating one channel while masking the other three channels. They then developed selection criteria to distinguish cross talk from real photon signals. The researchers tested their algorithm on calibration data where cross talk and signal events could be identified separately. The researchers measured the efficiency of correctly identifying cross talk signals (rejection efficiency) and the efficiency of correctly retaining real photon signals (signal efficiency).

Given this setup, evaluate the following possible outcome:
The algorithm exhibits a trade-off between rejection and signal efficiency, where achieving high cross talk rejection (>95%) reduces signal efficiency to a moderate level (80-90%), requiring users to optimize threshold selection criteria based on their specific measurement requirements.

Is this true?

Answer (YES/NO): NO